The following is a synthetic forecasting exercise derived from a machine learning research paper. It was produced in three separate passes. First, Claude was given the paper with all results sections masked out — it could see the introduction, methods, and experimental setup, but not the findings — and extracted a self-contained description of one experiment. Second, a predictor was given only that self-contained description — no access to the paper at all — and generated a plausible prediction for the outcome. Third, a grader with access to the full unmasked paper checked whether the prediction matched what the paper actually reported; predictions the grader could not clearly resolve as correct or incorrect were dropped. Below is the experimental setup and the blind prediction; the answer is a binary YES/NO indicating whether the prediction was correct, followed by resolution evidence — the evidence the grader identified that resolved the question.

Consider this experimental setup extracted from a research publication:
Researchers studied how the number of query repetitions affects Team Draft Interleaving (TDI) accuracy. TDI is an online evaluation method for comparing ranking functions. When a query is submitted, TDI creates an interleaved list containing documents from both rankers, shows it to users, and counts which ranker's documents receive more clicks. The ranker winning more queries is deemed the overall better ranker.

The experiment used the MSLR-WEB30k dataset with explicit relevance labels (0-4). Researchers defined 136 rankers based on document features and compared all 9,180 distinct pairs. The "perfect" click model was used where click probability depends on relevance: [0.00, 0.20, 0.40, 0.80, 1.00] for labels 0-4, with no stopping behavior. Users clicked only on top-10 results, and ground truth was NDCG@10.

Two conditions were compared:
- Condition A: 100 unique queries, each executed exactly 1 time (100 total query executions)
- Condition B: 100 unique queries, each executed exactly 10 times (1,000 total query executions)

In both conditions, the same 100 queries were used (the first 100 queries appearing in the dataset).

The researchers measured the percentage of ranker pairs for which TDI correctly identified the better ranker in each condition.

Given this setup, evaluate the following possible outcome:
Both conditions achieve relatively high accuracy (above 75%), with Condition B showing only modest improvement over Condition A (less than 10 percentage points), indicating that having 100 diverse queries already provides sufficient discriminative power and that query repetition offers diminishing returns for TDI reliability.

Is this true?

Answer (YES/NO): YES